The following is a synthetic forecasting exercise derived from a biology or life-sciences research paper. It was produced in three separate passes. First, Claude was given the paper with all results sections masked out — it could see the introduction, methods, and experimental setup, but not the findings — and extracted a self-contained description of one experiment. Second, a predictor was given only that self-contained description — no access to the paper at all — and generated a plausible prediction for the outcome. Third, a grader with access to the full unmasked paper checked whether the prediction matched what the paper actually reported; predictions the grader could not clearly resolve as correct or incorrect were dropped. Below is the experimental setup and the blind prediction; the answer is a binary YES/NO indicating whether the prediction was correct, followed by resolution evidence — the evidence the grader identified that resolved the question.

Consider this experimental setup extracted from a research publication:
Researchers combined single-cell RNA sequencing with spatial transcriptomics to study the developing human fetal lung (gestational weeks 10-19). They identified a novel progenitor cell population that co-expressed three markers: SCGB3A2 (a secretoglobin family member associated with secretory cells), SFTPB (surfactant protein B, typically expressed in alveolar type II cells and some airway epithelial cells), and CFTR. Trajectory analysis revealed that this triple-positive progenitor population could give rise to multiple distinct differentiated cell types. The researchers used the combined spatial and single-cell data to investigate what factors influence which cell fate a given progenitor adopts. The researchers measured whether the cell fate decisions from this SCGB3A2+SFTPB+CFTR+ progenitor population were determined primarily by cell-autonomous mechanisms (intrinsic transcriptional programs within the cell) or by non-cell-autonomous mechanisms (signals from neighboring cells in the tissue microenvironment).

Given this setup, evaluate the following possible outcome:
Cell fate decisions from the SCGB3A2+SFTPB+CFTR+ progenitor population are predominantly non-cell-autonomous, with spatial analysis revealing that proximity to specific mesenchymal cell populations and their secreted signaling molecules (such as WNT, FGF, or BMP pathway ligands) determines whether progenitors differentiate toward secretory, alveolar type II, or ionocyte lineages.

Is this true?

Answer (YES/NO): NO